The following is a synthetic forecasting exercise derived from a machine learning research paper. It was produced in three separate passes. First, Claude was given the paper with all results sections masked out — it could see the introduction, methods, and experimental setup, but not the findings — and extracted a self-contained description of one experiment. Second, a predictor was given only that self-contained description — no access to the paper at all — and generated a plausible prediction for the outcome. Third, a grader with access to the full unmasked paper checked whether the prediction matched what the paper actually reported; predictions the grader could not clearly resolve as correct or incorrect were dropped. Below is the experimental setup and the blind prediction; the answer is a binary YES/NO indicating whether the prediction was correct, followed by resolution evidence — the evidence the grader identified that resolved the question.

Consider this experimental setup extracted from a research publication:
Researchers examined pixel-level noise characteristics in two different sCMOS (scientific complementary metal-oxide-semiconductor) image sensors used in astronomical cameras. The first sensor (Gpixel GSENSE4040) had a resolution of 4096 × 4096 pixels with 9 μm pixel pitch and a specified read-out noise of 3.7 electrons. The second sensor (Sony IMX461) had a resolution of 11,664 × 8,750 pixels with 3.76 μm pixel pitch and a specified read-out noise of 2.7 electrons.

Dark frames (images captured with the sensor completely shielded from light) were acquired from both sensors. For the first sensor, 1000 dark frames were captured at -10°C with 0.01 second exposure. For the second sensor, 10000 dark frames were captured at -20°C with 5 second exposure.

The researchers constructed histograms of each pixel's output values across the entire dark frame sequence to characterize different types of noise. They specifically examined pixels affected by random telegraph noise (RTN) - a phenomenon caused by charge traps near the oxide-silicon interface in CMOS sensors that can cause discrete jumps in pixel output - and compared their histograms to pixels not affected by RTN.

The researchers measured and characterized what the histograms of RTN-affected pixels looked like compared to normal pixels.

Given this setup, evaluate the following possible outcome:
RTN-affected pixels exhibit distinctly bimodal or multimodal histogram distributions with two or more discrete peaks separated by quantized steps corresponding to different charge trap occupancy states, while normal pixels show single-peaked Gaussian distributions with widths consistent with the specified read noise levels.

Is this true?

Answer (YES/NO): YES